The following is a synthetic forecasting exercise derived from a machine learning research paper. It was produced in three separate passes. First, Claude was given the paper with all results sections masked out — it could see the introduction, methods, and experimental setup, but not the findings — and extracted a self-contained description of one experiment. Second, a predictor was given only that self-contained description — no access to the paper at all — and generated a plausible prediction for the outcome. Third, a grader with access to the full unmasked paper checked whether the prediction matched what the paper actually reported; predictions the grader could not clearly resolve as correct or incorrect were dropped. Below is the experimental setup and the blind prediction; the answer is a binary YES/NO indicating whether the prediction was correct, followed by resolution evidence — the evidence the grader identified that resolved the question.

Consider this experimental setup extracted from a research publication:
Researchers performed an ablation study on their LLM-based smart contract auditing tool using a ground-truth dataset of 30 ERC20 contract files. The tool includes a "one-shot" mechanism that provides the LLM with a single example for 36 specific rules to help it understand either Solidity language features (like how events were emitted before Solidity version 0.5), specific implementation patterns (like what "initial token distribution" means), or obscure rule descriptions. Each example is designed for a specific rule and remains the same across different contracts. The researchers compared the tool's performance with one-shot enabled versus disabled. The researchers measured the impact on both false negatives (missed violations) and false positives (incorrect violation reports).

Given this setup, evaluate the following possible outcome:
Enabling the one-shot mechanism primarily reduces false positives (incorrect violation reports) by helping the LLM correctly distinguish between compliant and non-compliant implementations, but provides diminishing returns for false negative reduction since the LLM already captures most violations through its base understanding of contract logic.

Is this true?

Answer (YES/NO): YES